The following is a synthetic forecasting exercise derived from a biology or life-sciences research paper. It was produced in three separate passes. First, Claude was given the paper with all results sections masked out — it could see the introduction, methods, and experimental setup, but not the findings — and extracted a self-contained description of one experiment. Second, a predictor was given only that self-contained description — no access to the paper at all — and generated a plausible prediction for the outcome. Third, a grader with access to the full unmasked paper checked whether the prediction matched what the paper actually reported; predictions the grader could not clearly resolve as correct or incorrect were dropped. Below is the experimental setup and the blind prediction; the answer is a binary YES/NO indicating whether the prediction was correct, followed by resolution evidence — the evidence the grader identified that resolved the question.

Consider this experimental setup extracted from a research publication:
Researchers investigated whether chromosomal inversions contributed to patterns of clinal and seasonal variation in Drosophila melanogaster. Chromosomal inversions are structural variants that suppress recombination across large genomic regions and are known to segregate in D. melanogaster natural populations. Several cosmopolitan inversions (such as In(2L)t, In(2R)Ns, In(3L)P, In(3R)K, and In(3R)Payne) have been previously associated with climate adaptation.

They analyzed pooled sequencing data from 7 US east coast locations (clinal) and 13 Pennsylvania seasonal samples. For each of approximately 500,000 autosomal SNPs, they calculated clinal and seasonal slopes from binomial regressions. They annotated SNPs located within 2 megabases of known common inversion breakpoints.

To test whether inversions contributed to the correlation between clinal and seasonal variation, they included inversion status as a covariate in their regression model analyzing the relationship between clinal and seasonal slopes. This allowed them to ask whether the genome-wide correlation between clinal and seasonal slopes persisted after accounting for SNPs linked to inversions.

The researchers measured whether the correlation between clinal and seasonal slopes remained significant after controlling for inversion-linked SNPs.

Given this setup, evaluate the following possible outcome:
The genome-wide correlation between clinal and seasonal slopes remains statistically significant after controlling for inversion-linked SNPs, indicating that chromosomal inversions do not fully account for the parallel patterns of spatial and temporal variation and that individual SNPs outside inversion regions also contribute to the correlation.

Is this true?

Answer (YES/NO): YES